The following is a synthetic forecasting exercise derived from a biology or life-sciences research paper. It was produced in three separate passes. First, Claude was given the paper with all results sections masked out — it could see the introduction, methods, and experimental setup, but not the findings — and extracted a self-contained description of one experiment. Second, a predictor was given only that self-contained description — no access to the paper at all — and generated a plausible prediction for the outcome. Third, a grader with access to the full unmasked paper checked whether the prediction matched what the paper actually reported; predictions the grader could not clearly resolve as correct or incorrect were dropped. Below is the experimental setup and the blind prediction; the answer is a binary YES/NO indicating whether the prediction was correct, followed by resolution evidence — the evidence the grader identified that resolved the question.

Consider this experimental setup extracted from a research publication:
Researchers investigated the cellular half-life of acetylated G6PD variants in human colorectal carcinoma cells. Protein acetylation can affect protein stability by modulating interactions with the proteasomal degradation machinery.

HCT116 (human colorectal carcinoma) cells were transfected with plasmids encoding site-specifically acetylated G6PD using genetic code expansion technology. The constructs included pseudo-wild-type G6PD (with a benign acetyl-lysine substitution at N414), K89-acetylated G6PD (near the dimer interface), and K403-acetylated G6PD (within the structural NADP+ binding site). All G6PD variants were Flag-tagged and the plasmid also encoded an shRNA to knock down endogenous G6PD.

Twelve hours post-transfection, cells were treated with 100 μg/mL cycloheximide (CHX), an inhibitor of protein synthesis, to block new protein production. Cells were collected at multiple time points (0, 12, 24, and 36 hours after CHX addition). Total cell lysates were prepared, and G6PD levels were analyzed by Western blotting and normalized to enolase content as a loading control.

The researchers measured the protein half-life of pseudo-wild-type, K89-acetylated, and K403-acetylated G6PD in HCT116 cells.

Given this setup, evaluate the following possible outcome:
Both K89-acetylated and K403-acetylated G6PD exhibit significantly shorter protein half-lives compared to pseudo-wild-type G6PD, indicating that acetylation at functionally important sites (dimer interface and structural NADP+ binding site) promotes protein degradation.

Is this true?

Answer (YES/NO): NO